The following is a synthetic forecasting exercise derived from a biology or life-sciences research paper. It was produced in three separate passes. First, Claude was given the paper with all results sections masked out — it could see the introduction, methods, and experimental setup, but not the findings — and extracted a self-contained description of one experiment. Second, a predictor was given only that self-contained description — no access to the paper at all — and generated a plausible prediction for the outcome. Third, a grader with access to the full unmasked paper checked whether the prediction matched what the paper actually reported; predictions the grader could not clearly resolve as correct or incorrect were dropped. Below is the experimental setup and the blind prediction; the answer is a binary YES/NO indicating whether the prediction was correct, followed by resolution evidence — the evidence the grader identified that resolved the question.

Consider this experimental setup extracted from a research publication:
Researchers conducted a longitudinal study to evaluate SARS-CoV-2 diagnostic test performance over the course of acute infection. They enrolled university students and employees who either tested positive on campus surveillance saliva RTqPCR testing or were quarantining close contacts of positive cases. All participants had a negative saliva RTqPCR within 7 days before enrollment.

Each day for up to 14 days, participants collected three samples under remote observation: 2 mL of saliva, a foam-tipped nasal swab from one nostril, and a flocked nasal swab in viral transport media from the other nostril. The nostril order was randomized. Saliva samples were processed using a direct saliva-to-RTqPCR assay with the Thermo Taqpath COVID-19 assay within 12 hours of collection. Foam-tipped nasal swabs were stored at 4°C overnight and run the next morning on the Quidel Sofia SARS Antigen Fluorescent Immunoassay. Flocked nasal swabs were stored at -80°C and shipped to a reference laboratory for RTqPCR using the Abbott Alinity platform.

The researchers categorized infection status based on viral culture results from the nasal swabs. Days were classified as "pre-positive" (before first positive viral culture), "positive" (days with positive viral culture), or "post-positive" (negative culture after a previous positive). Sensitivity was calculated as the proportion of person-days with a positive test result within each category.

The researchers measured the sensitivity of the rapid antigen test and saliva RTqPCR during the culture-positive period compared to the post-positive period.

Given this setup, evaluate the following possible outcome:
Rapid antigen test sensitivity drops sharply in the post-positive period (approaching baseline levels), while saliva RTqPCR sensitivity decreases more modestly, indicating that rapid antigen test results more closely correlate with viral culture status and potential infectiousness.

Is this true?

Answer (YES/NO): NO